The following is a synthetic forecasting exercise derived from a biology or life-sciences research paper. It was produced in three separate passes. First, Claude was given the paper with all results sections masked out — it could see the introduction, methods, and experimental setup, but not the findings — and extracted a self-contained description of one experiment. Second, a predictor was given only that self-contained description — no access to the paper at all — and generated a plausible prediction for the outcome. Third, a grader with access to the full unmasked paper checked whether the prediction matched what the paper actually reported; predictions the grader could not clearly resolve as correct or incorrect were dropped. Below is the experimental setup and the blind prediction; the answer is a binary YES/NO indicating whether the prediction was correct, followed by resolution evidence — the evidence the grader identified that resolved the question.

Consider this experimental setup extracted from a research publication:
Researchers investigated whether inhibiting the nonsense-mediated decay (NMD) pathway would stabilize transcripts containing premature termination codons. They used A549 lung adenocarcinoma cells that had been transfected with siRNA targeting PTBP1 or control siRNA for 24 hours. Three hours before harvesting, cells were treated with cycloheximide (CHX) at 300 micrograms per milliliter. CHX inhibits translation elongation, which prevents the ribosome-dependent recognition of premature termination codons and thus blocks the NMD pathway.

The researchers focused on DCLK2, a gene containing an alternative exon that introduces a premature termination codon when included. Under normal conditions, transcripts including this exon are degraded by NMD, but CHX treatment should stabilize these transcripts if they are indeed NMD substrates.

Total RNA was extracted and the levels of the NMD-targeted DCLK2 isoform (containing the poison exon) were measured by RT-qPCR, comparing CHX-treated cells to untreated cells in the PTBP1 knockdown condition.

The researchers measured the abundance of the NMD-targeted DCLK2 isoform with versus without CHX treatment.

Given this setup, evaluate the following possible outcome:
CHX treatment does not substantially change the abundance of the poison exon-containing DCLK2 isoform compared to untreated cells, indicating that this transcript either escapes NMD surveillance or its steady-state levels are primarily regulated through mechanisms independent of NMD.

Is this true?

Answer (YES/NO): YES